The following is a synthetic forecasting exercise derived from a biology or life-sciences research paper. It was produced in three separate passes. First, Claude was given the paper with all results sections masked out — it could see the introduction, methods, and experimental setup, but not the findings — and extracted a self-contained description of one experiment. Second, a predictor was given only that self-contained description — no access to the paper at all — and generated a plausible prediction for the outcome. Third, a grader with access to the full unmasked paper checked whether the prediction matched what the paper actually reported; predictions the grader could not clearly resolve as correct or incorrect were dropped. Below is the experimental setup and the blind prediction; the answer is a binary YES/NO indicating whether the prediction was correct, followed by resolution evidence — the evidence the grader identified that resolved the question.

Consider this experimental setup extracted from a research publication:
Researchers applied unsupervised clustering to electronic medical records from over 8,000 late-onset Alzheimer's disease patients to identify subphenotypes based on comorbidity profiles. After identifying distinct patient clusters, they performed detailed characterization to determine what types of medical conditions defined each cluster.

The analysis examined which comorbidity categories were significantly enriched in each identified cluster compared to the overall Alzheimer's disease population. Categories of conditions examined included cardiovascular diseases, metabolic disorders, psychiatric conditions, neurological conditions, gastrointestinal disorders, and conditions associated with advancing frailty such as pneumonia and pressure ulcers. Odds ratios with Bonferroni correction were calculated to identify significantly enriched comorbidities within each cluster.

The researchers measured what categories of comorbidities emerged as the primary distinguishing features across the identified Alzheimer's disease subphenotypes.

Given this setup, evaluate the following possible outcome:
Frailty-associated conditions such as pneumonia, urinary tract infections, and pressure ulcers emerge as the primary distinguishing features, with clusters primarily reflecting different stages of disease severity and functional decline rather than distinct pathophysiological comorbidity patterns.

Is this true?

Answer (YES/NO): NO